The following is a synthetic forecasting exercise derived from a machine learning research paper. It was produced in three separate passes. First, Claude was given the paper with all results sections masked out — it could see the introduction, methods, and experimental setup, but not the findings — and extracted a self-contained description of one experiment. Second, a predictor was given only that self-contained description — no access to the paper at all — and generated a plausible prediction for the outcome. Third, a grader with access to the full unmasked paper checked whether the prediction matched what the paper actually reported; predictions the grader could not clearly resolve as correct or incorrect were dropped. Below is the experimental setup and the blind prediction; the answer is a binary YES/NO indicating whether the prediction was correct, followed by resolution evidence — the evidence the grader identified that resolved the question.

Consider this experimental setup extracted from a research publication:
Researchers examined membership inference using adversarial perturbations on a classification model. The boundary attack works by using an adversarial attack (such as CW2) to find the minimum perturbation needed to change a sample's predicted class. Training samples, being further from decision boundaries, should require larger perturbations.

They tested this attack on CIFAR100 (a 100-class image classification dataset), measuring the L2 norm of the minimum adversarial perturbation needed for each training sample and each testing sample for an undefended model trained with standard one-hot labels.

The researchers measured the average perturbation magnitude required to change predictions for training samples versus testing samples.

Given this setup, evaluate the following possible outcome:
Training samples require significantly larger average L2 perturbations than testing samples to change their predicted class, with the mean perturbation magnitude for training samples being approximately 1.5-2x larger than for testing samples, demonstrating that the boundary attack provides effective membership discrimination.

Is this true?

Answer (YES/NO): NO